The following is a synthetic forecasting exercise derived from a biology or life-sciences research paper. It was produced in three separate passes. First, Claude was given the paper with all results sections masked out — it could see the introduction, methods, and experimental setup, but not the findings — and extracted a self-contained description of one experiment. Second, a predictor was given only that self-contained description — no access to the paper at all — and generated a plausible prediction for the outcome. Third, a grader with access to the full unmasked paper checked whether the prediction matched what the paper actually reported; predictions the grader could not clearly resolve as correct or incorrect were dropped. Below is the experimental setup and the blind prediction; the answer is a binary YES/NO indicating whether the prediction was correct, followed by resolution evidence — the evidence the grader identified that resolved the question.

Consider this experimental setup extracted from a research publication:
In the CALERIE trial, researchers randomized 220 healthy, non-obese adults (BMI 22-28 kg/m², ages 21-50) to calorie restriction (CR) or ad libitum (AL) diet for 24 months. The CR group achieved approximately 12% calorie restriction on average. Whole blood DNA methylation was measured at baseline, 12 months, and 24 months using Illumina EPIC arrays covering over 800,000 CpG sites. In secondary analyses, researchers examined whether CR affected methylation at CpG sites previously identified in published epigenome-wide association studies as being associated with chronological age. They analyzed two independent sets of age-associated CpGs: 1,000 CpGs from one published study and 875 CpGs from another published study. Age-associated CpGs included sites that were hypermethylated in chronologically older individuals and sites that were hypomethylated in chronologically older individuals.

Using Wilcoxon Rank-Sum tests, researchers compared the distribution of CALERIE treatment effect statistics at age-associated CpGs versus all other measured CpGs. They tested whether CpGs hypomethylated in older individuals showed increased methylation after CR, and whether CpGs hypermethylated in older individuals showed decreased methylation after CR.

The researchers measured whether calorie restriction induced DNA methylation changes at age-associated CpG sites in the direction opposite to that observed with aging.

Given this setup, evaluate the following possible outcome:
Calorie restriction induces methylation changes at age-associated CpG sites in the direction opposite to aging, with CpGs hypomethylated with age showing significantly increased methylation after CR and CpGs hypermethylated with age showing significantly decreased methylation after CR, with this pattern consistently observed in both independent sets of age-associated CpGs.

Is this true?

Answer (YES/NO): NO